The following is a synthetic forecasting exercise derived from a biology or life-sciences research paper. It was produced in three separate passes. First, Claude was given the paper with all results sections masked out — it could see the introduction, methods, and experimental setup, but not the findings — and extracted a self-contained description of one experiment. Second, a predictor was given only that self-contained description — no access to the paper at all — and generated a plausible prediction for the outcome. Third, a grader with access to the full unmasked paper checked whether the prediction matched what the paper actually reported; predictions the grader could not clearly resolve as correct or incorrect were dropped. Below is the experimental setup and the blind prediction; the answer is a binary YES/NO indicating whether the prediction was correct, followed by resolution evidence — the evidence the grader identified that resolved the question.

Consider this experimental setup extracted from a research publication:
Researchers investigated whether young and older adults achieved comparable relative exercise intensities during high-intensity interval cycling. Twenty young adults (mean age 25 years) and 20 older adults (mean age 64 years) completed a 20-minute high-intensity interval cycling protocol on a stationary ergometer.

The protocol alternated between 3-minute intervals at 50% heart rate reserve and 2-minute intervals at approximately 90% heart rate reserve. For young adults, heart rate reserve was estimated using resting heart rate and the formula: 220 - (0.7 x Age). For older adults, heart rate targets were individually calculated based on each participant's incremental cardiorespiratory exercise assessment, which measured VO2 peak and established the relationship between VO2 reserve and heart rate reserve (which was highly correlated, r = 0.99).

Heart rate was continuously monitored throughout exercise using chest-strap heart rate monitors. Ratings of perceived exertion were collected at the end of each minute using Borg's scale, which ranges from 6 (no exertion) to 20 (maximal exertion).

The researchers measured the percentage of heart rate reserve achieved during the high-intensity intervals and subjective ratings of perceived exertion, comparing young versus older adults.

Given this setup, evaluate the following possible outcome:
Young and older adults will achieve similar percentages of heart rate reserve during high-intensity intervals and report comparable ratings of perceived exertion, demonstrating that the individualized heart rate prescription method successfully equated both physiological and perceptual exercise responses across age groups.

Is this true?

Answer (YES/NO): YES